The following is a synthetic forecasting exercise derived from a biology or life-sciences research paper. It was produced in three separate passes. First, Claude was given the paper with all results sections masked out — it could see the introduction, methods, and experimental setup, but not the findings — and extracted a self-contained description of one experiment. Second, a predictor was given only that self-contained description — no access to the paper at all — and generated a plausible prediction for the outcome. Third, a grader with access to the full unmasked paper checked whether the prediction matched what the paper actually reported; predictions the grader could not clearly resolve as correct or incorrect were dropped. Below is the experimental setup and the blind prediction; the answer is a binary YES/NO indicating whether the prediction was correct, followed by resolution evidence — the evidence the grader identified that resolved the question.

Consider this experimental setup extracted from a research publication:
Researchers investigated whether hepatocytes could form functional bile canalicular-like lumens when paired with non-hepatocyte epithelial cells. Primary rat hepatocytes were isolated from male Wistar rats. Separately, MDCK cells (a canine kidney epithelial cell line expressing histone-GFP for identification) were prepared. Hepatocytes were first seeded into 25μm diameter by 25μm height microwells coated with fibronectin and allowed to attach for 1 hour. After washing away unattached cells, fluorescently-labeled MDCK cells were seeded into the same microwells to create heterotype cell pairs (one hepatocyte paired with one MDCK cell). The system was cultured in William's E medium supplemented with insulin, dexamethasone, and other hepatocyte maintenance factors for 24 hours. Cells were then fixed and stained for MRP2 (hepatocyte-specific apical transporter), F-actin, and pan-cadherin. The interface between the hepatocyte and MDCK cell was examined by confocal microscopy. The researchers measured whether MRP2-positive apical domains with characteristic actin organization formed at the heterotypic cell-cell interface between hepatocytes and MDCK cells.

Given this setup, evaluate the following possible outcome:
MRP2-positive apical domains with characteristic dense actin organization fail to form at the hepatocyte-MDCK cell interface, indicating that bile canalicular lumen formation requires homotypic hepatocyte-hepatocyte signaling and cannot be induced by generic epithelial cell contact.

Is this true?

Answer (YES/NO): NO